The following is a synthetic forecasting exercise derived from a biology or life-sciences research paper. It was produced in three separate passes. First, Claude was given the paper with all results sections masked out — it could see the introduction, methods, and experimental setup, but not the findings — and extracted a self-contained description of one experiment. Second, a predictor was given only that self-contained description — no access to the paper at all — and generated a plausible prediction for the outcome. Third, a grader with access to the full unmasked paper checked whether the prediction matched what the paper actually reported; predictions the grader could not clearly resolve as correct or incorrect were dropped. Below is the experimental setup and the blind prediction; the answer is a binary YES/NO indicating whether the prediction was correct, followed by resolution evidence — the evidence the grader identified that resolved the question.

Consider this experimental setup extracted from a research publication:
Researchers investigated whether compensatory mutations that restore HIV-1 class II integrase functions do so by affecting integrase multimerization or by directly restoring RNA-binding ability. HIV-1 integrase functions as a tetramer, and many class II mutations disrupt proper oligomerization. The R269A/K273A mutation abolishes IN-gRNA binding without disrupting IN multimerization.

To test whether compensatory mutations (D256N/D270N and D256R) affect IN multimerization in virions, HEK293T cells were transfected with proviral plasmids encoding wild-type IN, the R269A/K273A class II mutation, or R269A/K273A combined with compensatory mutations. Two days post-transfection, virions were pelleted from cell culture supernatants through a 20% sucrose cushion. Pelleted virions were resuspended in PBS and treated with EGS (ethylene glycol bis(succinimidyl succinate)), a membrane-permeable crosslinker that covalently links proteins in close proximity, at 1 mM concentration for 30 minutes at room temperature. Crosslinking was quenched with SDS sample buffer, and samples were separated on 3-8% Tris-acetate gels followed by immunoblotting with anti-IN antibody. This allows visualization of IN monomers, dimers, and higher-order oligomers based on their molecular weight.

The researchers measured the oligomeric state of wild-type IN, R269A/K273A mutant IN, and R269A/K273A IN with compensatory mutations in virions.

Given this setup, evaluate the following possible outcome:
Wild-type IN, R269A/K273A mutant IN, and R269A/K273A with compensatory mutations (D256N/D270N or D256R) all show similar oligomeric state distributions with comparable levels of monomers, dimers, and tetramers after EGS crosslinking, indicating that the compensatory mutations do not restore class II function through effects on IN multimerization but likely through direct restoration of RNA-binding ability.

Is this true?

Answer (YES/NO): YES